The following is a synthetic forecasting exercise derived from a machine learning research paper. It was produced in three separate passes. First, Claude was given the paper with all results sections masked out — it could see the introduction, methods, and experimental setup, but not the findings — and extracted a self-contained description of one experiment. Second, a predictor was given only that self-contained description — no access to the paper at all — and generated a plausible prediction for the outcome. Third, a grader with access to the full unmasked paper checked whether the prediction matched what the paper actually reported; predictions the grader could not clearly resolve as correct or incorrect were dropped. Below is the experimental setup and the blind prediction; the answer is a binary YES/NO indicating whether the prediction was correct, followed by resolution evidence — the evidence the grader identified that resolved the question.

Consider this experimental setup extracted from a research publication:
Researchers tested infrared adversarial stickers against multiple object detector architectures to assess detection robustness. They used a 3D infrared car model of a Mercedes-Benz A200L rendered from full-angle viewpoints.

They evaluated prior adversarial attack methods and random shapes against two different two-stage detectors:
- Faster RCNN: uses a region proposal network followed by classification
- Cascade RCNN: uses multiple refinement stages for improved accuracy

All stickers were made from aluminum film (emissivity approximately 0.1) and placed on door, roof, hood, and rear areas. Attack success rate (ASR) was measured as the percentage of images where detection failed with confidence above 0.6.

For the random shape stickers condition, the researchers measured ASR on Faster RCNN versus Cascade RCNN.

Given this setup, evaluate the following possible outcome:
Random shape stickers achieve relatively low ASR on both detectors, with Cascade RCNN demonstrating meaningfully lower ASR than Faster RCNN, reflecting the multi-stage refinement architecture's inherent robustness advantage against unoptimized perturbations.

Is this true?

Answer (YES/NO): NO